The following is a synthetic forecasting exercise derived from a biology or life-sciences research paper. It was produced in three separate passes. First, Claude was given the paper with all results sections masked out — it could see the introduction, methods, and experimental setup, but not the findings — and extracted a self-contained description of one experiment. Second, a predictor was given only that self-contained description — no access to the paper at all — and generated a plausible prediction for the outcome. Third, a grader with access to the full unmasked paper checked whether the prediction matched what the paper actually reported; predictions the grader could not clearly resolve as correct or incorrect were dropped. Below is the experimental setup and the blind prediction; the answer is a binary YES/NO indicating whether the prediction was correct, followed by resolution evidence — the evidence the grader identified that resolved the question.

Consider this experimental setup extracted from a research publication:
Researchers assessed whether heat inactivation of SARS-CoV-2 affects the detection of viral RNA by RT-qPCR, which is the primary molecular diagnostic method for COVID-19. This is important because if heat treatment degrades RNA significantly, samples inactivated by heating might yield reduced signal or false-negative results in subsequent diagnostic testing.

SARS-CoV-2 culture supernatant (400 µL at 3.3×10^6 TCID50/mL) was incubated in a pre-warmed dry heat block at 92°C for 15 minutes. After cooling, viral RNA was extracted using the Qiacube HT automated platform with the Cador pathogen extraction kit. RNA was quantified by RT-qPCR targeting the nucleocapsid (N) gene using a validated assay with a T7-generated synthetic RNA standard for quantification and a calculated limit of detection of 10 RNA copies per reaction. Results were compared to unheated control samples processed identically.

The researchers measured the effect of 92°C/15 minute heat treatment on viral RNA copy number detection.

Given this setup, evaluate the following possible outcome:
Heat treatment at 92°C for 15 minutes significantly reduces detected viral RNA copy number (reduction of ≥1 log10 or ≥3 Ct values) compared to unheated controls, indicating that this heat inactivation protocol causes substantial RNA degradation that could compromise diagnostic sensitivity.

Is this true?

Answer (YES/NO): YES